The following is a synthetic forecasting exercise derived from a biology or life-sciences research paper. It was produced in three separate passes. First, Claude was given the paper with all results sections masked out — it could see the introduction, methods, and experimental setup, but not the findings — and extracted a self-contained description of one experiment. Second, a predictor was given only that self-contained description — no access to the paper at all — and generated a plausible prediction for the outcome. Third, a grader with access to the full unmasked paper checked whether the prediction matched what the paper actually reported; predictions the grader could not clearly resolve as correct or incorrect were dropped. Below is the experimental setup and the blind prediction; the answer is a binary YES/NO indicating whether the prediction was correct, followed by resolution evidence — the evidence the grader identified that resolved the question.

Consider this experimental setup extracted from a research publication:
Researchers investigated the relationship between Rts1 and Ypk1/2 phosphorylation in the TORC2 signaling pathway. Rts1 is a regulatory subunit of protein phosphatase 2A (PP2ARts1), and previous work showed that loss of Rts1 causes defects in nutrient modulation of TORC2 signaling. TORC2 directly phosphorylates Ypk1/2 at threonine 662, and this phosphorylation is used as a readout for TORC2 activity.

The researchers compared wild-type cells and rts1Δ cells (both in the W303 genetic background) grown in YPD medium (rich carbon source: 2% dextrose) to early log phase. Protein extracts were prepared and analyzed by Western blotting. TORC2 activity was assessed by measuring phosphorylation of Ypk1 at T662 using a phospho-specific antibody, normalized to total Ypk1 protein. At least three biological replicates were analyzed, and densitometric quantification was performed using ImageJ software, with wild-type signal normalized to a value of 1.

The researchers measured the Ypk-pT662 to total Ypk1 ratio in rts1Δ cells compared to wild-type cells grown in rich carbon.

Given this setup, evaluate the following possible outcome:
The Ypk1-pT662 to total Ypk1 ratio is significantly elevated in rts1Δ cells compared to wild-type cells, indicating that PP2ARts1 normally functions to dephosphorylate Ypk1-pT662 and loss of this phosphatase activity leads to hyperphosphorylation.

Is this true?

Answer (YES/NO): NO